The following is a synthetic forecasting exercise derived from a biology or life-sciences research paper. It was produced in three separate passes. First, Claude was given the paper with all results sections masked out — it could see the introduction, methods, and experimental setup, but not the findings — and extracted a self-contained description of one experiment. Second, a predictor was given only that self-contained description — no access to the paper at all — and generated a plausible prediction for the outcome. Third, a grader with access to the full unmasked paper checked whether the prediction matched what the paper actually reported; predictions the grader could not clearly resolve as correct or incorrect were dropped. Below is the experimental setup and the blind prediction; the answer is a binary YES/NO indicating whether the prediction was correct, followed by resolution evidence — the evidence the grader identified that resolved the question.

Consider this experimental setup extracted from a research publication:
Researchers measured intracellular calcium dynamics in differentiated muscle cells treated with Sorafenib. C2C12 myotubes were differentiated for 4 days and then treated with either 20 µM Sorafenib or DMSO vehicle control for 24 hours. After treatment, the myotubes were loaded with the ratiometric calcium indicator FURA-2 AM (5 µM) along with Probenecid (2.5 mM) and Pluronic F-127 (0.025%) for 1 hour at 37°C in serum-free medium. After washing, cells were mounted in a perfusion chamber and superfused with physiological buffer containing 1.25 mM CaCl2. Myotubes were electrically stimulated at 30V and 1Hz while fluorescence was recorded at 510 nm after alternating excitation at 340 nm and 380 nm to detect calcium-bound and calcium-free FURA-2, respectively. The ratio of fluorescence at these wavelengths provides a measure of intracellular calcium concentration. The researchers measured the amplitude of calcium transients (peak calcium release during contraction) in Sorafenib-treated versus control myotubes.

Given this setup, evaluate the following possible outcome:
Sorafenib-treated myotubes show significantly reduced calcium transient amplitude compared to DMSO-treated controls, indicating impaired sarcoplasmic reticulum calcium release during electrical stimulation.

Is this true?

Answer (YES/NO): NO